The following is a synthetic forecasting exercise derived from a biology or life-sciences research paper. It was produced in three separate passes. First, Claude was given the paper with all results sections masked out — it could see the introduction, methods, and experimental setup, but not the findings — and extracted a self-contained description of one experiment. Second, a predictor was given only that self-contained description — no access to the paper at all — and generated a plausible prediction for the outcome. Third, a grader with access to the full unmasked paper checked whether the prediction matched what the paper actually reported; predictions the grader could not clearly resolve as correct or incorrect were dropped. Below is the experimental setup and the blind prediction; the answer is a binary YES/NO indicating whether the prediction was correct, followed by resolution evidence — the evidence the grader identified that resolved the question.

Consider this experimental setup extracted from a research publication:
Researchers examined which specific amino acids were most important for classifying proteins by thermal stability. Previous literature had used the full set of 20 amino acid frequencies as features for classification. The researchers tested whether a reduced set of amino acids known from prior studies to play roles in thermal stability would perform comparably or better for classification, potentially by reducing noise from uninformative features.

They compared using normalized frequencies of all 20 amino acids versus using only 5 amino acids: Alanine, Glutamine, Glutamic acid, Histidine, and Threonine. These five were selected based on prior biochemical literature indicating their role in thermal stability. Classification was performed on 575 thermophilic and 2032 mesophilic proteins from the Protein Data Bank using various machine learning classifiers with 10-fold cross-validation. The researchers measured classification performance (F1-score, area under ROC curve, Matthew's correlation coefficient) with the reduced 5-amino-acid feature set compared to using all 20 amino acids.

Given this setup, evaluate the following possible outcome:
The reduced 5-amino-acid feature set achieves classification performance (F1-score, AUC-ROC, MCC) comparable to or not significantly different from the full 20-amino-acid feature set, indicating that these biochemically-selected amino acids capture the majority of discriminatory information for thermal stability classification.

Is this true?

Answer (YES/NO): NO